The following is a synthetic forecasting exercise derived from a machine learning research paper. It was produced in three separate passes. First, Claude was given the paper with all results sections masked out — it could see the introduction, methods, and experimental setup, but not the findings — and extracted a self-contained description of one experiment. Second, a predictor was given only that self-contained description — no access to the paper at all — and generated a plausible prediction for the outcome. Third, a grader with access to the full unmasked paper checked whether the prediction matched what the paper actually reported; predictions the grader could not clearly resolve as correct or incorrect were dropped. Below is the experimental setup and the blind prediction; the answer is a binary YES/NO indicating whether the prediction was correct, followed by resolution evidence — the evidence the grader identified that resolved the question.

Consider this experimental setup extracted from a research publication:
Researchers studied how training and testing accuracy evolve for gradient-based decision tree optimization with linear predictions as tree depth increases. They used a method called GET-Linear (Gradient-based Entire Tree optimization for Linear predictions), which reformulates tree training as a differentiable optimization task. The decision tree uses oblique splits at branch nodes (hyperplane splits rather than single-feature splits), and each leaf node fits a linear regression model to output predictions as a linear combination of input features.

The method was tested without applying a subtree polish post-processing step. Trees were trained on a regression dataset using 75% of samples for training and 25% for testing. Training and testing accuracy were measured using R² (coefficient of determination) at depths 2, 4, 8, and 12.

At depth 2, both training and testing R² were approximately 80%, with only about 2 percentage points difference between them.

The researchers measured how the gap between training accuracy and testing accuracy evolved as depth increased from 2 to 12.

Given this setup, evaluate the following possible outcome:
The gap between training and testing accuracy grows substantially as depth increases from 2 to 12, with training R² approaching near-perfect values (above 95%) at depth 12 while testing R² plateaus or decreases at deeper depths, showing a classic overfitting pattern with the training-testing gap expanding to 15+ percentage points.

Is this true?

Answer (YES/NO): NO